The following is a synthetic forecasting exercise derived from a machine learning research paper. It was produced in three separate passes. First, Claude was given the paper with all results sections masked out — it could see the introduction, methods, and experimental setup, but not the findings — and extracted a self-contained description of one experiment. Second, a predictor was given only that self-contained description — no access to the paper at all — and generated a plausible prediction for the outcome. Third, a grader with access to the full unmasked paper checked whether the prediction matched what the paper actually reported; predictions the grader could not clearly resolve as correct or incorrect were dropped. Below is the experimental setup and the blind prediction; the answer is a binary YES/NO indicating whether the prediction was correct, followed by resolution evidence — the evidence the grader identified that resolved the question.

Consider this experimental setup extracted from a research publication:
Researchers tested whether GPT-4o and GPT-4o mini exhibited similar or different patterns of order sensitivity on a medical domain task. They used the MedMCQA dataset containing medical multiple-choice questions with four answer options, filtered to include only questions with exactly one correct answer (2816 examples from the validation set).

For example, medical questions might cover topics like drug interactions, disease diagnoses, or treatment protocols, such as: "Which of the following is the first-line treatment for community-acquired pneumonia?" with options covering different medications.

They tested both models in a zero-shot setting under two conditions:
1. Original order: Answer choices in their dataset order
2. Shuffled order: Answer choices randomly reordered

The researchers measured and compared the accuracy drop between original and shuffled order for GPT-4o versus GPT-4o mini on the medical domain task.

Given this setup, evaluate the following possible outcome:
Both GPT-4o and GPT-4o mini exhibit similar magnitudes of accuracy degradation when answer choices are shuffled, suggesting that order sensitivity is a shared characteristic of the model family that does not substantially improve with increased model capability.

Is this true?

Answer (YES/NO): NO